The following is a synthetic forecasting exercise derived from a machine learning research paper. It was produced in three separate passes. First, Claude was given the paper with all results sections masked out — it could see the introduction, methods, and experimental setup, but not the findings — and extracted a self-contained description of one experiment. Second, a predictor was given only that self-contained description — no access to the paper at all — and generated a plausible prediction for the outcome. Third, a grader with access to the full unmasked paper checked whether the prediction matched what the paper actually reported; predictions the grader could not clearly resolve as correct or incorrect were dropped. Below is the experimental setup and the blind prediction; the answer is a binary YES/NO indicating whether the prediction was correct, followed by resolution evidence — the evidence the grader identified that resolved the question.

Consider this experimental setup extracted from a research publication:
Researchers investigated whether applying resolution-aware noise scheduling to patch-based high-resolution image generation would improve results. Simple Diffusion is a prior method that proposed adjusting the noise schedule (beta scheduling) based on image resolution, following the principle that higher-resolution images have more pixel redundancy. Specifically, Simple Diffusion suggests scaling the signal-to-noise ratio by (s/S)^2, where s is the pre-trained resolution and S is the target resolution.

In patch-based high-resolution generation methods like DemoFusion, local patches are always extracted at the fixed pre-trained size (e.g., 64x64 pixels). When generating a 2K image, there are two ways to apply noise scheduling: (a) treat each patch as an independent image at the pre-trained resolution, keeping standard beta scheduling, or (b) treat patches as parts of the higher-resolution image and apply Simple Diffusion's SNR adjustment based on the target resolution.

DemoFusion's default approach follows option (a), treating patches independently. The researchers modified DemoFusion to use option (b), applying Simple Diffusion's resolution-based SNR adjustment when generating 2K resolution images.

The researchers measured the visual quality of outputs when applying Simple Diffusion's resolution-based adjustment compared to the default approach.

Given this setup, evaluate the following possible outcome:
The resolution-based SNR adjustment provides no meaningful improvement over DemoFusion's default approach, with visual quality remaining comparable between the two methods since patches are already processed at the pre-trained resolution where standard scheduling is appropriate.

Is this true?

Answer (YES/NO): NO